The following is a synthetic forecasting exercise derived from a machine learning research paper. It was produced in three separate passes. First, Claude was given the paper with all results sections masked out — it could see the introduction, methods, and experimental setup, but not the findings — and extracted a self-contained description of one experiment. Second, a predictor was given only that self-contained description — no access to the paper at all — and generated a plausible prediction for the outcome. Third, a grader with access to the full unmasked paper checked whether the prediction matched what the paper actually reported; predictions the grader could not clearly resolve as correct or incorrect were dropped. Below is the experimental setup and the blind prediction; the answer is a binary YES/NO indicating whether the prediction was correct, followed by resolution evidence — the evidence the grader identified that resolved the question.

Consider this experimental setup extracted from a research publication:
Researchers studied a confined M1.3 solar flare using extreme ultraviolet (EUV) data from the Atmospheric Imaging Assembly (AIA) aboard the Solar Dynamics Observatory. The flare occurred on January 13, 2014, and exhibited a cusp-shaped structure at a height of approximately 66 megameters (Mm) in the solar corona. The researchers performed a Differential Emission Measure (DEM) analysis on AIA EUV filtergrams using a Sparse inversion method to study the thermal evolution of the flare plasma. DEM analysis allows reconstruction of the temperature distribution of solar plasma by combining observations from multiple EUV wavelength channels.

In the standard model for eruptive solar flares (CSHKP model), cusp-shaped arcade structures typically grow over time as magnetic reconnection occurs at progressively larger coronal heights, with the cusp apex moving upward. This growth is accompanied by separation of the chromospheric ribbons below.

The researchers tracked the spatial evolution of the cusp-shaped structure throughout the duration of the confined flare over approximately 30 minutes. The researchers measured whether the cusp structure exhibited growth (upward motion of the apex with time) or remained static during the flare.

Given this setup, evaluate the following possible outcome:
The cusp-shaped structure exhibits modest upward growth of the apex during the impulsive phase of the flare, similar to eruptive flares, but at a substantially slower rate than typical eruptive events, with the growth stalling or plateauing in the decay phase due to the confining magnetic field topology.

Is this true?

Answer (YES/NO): NO